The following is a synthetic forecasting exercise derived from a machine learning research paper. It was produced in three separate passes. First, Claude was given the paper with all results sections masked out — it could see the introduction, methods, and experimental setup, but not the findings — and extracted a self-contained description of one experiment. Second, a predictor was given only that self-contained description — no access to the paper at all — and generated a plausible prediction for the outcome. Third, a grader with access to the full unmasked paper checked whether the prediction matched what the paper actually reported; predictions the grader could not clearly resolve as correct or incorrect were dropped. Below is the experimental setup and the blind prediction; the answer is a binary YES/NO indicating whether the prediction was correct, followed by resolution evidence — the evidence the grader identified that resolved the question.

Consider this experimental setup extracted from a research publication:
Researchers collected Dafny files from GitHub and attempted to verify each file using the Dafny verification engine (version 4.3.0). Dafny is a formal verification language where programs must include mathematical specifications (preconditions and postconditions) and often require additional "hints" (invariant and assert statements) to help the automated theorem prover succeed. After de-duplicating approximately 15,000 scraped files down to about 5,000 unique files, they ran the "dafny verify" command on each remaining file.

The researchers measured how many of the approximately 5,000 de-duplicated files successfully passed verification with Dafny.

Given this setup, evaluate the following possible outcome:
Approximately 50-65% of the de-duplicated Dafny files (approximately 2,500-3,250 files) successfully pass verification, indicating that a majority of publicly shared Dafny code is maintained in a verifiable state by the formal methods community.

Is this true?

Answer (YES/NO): NO